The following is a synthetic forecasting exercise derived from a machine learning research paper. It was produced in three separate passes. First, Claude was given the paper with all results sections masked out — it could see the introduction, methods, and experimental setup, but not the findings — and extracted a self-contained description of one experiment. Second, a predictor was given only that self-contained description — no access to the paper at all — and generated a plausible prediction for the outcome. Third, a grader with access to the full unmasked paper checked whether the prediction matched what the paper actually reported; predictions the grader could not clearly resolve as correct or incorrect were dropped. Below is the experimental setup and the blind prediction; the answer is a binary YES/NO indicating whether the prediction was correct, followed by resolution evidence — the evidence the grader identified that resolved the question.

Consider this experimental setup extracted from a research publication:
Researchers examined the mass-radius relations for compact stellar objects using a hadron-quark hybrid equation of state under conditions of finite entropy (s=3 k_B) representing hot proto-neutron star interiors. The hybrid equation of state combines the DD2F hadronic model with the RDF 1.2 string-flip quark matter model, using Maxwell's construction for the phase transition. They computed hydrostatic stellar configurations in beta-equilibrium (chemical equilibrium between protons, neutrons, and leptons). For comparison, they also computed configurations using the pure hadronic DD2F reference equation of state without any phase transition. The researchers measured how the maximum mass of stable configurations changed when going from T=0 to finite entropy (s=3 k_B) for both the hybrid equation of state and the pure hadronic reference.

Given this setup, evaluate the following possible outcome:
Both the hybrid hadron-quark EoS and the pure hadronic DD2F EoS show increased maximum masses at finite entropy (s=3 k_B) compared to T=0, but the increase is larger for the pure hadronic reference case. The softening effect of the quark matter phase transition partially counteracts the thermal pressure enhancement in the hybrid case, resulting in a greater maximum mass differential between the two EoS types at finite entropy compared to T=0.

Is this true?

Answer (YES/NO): NO